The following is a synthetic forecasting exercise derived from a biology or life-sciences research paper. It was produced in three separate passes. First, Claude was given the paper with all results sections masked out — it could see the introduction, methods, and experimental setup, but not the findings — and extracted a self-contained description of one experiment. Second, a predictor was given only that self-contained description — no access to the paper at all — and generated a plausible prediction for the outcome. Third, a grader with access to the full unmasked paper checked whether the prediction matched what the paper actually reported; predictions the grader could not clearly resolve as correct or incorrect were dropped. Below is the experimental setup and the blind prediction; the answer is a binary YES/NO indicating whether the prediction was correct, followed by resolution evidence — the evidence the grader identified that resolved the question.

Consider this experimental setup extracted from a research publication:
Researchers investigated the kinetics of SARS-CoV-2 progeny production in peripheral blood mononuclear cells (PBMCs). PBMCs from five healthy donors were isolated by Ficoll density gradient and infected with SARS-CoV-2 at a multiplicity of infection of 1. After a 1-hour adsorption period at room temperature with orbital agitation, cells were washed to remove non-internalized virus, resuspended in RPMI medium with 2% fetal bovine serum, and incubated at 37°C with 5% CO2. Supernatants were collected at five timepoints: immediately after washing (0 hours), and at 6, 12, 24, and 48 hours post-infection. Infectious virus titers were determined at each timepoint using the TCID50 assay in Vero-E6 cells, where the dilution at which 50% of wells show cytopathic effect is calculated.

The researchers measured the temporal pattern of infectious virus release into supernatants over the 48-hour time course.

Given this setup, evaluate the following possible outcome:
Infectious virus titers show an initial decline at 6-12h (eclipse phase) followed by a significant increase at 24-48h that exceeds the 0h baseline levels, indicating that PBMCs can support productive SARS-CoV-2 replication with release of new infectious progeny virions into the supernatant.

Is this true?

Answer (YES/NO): NO